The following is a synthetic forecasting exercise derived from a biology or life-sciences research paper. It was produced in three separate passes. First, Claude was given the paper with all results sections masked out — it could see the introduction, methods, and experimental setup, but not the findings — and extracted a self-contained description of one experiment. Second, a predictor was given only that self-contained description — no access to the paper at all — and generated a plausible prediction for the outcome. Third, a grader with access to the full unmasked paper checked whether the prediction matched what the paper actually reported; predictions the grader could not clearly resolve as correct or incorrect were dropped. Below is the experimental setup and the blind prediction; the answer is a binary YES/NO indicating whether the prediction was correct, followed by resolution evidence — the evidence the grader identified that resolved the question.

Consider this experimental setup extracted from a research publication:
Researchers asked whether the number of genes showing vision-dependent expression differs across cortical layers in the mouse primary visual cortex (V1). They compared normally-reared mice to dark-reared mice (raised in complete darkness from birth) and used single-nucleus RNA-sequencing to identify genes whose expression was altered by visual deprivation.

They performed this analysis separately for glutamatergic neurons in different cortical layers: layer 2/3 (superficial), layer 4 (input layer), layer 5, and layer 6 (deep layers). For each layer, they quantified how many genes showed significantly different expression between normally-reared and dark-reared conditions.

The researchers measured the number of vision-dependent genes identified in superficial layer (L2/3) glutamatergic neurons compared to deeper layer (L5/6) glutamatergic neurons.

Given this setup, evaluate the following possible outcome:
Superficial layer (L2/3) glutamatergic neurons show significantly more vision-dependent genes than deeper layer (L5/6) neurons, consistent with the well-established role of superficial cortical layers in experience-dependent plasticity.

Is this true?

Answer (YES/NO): YES